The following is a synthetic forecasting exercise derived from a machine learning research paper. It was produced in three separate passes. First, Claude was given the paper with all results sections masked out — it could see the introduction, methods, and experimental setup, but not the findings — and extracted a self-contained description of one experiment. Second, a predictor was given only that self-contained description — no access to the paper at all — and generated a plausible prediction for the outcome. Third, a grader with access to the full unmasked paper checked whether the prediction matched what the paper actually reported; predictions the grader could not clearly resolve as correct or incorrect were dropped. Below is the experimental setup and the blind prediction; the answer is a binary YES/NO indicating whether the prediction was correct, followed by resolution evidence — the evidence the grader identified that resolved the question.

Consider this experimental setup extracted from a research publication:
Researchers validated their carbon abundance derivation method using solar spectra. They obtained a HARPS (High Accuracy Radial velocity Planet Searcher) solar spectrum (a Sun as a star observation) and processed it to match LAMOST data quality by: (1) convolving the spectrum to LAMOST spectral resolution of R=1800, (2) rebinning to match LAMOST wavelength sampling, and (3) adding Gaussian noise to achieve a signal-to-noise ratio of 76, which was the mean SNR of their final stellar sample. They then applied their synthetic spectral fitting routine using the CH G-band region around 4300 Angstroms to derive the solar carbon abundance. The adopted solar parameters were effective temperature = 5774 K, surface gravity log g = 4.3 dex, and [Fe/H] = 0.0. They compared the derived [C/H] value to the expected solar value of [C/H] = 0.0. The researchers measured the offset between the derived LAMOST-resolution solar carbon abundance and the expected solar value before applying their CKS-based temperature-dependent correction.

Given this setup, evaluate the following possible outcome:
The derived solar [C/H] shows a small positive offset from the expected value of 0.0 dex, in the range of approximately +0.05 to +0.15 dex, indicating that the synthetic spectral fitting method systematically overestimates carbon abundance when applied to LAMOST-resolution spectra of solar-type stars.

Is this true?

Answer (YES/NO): NO